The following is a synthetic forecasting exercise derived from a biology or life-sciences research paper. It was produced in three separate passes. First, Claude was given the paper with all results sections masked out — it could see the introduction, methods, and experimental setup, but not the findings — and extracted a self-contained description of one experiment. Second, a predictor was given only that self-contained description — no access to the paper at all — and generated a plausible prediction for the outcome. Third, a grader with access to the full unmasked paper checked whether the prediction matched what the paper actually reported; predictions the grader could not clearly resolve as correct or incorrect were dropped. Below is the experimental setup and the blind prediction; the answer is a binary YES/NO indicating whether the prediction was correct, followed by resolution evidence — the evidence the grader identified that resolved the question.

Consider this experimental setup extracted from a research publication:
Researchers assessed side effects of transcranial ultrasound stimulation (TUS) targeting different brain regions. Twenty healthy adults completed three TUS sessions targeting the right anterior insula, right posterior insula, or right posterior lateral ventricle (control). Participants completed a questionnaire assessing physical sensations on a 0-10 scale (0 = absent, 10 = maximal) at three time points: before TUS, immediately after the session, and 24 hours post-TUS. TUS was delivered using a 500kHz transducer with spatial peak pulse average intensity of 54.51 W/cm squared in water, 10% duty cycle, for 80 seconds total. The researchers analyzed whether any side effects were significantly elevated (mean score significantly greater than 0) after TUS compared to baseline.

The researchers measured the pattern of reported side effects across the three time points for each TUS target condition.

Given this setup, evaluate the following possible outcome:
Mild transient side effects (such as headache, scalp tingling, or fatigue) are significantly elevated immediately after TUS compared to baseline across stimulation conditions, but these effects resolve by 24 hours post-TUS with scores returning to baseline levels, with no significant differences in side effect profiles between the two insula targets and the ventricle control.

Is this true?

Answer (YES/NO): NO